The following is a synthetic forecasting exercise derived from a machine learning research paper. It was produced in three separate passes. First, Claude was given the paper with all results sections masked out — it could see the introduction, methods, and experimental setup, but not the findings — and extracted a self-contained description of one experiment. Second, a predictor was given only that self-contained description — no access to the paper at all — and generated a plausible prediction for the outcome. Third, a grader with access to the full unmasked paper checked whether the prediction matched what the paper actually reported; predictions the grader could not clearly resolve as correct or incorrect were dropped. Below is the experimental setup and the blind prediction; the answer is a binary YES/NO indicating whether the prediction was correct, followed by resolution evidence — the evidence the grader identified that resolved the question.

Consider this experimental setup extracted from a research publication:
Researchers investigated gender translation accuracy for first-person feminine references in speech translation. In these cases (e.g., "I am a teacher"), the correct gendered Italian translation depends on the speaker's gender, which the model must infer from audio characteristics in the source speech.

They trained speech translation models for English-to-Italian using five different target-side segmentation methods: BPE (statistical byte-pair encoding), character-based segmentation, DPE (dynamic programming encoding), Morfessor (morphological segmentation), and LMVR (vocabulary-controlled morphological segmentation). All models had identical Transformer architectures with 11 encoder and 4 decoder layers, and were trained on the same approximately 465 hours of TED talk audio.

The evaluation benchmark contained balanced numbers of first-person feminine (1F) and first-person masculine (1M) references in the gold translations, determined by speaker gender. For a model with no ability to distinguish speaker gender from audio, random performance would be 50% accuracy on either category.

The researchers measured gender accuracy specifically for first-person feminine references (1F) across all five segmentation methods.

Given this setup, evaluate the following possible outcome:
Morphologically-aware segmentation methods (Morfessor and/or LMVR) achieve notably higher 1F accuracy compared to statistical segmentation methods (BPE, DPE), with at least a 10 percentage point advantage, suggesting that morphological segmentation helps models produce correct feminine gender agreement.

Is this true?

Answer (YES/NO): NO